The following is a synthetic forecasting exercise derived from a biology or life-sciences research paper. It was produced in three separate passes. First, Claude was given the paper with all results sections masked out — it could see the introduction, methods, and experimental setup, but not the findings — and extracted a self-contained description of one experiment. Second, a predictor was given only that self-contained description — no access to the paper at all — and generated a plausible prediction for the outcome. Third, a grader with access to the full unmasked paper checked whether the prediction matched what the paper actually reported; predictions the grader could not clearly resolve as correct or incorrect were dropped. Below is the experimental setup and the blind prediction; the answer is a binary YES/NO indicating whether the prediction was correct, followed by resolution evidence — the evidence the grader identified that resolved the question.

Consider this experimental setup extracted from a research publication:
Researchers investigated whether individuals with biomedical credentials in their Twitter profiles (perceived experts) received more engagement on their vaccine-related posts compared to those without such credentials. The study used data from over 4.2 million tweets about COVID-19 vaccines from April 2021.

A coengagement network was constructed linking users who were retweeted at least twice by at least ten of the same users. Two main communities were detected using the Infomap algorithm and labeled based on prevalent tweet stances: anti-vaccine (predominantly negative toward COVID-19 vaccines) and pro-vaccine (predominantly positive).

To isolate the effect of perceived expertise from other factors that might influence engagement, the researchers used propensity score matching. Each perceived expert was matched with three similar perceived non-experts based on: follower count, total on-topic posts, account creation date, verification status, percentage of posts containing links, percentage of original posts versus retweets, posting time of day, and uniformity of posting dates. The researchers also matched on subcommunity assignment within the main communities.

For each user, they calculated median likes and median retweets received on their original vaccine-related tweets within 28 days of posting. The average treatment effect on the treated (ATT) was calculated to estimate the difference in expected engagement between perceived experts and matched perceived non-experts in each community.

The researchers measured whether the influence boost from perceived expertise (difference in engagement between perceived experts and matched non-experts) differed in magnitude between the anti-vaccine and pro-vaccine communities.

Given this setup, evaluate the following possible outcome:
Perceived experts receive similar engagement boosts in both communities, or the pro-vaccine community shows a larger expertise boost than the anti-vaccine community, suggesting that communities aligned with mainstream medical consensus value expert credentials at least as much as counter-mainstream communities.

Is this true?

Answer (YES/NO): YES